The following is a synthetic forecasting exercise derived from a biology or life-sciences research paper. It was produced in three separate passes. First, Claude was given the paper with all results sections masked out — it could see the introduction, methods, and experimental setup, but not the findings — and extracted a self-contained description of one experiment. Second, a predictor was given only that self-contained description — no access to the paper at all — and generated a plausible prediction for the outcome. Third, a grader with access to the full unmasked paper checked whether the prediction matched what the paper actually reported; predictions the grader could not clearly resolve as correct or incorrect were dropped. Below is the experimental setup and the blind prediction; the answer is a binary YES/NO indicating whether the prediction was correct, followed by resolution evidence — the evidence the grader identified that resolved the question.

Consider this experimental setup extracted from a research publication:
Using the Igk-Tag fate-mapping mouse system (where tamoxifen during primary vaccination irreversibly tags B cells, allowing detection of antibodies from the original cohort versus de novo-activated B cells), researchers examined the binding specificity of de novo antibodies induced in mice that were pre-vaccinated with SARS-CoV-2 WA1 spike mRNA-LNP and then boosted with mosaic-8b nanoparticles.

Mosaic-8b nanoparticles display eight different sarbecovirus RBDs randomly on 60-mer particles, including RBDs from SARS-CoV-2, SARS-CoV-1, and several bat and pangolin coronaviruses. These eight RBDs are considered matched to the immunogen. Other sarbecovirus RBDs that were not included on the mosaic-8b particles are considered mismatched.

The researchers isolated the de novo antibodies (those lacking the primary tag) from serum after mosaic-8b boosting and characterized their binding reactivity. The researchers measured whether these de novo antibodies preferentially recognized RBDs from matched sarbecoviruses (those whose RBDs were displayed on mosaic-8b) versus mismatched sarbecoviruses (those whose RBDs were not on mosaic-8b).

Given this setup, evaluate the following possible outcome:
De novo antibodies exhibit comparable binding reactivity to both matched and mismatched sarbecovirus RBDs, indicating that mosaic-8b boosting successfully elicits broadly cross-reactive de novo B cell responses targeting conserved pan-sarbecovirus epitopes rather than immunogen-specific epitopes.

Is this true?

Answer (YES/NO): NO